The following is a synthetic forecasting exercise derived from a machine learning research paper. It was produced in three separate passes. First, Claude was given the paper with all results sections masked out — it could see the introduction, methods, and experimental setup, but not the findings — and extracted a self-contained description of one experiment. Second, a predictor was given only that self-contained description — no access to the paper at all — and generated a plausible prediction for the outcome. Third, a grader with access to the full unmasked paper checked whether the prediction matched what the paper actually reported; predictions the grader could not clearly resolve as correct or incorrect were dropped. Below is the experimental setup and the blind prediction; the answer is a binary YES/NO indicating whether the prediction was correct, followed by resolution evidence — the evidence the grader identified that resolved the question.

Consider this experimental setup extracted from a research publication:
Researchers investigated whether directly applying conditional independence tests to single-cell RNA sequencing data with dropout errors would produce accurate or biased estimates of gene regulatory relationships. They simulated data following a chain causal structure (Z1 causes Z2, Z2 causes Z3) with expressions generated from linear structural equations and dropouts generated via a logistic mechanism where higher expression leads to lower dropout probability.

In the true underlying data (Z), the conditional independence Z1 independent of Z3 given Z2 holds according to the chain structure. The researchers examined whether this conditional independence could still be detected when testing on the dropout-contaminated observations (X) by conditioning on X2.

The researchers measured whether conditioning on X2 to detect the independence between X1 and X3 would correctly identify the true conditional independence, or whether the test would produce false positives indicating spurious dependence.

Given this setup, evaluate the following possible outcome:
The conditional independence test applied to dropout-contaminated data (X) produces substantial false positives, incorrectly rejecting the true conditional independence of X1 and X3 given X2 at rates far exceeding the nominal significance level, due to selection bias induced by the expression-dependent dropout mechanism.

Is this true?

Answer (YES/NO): YES